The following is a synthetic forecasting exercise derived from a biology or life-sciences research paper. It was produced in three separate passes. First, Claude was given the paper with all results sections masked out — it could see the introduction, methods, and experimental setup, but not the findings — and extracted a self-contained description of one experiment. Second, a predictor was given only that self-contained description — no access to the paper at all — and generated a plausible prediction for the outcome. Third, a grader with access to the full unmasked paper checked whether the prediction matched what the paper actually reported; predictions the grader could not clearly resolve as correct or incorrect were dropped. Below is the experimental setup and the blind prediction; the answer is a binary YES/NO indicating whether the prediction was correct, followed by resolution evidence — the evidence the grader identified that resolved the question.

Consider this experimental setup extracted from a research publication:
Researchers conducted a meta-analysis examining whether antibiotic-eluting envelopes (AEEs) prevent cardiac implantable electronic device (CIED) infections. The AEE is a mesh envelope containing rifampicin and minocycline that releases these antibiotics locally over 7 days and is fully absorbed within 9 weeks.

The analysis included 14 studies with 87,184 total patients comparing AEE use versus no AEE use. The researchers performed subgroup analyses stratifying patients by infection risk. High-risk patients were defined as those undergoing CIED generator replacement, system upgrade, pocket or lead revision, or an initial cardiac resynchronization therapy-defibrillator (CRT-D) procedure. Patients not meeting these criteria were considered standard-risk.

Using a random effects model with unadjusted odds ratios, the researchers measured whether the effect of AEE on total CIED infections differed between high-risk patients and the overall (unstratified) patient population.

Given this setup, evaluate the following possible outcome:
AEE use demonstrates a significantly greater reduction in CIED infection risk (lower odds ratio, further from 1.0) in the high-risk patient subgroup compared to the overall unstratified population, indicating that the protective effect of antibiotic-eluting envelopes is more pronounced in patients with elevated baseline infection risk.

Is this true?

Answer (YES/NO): YES